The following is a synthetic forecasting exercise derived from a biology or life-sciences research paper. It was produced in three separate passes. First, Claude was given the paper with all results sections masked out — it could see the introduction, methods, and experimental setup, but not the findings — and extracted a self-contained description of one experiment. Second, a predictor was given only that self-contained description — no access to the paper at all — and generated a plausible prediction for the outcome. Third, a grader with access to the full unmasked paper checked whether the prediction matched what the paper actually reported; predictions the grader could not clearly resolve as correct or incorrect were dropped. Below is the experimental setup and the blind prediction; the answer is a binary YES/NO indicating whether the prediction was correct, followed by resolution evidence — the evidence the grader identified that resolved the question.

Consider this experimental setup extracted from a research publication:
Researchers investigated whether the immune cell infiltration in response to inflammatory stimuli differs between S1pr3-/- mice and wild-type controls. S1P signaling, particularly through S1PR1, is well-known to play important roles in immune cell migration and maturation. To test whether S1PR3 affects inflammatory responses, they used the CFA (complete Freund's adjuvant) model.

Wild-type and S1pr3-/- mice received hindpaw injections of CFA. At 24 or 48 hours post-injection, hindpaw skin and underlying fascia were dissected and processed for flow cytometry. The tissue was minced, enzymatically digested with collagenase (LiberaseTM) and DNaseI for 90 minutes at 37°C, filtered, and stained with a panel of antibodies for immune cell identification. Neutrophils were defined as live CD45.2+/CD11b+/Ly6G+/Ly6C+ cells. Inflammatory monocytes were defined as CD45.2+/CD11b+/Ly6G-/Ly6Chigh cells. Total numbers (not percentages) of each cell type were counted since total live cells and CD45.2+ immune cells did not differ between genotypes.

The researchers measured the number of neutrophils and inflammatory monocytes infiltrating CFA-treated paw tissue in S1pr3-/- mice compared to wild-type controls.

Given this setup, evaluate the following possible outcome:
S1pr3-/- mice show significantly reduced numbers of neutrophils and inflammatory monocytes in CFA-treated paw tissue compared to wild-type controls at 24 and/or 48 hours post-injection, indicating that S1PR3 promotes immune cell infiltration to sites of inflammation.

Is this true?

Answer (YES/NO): NO